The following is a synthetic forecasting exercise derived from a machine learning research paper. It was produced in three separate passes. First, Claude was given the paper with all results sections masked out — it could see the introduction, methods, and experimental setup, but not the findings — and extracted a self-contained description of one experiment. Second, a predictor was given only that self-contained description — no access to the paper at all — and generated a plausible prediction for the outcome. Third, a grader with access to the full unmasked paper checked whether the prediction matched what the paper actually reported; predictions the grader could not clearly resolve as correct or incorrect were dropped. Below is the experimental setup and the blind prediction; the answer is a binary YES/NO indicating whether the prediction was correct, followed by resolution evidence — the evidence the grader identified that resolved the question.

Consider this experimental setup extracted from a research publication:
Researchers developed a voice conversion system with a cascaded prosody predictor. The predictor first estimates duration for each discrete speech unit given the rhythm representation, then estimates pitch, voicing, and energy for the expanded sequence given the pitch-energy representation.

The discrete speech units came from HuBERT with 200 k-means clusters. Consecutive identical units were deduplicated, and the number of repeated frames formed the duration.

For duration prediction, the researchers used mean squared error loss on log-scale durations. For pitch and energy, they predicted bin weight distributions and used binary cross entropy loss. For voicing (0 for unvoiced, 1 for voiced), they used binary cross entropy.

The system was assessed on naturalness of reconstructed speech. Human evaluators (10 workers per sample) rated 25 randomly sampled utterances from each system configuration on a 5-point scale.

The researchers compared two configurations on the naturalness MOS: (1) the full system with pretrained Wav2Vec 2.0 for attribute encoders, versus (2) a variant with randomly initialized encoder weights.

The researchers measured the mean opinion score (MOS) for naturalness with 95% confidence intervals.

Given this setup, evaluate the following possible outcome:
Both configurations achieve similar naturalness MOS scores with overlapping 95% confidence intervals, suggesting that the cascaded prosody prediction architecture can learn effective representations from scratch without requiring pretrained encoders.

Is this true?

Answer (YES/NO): NO